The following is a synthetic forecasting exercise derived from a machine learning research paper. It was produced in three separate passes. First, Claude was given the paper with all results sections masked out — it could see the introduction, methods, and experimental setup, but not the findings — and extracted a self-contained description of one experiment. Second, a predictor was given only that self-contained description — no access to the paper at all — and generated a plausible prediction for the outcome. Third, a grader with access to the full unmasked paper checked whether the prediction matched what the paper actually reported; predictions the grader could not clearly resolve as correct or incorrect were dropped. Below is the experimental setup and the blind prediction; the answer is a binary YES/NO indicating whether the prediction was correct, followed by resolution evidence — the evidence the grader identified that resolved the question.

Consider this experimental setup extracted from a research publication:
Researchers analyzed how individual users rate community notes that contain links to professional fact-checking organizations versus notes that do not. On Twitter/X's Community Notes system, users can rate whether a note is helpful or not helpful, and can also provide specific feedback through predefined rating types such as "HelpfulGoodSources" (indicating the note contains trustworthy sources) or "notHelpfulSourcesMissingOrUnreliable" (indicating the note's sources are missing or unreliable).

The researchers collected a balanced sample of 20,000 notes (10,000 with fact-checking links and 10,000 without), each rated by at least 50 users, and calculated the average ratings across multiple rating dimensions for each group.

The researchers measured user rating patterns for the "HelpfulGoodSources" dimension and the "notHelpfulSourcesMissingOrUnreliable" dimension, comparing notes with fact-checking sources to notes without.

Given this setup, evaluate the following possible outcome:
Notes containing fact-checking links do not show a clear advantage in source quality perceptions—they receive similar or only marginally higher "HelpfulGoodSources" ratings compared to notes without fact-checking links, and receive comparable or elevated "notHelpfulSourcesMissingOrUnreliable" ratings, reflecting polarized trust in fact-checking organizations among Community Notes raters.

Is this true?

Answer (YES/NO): NO